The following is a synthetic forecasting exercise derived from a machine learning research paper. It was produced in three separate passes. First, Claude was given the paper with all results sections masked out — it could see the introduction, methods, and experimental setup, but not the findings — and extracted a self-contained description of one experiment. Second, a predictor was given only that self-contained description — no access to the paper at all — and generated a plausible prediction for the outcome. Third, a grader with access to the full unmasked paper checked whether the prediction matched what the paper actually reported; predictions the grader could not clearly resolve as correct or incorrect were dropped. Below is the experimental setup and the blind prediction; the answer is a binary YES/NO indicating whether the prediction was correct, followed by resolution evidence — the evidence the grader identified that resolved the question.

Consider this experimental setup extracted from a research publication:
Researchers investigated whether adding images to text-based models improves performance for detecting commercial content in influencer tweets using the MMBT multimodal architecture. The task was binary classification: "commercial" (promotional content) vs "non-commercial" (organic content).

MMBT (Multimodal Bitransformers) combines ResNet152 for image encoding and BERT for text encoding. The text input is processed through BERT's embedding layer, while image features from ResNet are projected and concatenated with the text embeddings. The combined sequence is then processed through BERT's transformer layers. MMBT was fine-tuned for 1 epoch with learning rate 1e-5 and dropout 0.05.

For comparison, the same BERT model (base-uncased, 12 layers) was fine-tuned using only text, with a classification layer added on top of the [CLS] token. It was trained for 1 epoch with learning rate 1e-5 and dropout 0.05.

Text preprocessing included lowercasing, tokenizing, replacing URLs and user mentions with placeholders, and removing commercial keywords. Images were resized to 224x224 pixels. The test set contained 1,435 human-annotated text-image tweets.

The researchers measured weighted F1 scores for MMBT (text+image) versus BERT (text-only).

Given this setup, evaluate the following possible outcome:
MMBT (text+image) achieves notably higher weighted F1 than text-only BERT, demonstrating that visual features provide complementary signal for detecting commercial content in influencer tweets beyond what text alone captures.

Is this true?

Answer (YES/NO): NO